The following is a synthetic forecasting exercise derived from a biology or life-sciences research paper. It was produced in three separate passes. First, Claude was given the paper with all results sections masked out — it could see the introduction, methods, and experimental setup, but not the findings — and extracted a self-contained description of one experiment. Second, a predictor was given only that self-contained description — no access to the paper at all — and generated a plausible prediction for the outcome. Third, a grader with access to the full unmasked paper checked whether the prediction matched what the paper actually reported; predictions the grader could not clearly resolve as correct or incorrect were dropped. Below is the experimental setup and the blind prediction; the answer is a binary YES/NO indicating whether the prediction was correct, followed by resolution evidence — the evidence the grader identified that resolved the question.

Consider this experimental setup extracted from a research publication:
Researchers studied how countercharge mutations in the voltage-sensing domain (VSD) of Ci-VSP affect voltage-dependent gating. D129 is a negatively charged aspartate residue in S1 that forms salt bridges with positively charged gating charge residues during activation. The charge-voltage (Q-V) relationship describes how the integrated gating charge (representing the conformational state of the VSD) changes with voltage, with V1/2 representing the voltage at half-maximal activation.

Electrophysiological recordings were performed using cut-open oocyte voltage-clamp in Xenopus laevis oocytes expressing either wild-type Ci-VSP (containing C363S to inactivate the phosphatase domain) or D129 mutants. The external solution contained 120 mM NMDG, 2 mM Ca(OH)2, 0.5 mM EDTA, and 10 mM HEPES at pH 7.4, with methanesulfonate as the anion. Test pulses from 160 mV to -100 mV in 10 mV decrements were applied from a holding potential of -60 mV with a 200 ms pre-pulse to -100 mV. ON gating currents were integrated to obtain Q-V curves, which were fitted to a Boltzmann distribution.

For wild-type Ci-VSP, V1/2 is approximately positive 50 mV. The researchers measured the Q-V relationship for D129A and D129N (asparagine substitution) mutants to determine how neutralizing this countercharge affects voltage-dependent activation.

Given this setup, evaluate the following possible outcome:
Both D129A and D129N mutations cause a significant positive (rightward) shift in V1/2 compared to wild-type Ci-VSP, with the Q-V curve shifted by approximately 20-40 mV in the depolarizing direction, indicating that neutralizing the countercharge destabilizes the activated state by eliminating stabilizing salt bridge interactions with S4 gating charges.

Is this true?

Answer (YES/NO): NO